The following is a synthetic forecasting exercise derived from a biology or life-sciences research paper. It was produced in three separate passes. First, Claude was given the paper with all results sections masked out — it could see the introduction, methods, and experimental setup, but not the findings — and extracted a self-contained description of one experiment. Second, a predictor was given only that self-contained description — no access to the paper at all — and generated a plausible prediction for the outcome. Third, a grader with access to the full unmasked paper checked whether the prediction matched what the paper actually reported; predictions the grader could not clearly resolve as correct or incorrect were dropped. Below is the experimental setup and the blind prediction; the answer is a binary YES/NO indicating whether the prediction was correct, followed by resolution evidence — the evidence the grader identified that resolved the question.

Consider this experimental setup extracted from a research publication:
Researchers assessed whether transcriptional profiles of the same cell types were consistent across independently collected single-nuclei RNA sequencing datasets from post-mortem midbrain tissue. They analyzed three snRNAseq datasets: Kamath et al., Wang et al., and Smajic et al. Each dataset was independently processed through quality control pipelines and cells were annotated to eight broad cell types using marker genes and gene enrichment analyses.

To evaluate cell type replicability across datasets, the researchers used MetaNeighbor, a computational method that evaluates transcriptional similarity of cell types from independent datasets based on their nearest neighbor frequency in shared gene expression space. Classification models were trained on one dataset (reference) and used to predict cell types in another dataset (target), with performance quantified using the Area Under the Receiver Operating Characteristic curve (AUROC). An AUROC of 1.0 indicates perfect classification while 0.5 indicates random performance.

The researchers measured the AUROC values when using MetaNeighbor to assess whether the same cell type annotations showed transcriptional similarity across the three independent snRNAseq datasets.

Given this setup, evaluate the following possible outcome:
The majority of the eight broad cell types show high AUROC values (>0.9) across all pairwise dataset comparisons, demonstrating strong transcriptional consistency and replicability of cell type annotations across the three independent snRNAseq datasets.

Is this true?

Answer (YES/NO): YES